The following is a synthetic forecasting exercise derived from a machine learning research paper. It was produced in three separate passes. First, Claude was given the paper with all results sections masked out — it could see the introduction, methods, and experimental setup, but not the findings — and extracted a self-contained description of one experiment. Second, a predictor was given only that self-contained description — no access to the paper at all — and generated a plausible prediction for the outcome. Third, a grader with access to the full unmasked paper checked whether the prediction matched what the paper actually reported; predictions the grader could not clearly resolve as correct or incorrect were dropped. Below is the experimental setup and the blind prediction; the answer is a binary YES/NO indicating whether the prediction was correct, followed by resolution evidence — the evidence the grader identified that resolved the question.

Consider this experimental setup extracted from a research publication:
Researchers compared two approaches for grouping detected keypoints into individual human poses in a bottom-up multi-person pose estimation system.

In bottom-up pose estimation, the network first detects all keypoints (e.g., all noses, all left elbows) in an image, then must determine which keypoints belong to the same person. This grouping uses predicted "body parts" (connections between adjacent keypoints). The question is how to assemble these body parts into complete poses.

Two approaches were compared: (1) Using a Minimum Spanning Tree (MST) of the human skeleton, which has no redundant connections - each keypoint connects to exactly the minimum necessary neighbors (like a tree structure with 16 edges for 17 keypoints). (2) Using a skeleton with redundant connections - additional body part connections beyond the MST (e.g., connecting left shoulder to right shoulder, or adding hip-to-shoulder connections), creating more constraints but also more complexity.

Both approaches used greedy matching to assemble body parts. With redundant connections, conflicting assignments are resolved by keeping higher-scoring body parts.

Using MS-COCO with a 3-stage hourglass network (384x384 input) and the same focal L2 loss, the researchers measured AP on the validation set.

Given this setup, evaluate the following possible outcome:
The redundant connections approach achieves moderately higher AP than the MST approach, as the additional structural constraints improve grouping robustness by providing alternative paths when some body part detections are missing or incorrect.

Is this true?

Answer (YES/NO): NO